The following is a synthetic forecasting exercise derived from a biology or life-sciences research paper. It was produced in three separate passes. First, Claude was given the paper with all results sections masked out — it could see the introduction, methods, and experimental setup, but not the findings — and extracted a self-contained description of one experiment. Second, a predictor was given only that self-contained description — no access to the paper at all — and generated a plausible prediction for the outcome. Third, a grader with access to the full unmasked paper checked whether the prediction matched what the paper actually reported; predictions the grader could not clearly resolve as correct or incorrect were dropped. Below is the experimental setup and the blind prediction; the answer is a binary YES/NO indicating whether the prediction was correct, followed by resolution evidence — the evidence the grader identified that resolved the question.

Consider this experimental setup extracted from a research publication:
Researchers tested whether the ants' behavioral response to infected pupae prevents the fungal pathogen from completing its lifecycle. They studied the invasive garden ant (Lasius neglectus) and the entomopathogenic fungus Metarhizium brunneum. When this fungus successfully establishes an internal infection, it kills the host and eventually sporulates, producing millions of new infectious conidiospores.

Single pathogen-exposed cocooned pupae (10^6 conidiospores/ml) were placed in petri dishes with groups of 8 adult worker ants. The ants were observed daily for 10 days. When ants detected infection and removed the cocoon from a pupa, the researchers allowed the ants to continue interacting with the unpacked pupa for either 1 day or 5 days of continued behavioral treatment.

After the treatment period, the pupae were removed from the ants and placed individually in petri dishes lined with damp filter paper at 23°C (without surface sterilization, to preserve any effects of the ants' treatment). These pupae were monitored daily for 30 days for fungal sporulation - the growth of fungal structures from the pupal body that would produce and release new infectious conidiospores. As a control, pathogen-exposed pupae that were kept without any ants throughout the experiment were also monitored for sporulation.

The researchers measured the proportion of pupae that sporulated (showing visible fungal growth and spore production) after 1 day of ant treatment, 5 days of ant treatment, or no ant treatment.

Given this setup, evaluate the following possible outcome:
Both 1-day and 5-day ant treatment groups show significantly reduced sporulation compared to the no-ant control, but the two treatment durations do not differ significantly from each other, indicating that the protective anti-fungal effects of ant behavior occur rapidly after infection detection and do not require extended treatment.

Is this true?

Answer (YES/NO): NO